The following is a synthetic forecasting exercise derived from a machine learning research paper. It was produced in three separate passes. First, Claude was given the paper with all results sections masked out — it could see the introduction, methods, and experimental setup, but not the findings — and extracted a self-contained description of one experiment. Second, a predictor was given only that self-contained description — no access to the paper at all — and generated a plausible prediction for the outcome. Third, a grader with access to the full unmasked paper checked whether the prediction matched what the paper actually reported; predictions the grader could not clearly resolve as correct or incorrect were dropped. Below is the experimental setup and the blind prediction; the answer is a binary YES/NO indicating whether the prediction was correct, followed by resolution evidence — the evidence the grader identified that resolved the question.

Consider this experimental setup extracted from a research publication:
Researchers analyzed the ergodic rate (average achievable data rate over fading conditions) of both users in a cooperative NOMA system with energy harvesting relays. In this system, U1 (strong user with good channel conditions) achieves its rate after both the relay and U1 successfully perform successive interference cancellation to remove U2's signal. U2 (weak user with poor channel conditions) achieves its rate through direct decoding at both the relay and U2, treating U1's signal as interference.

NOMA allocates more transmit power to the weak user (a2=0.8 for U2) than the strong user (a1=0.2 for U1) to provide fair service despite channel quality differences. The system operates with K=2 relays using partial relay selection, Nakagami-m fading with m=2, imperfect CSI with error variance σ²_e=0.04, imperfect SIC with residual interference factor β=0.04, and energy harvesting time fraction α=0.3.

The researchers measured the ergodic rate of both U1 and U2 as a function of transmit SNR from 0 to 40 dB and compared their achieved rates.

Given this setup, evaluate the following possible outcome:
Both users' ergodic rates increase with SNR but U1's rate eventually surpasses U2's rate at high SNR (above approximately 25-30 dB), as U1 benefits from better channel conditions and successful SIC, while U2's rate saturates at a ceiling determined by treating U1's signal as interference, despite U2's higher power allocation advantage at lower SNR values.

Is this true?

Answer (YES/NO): NO